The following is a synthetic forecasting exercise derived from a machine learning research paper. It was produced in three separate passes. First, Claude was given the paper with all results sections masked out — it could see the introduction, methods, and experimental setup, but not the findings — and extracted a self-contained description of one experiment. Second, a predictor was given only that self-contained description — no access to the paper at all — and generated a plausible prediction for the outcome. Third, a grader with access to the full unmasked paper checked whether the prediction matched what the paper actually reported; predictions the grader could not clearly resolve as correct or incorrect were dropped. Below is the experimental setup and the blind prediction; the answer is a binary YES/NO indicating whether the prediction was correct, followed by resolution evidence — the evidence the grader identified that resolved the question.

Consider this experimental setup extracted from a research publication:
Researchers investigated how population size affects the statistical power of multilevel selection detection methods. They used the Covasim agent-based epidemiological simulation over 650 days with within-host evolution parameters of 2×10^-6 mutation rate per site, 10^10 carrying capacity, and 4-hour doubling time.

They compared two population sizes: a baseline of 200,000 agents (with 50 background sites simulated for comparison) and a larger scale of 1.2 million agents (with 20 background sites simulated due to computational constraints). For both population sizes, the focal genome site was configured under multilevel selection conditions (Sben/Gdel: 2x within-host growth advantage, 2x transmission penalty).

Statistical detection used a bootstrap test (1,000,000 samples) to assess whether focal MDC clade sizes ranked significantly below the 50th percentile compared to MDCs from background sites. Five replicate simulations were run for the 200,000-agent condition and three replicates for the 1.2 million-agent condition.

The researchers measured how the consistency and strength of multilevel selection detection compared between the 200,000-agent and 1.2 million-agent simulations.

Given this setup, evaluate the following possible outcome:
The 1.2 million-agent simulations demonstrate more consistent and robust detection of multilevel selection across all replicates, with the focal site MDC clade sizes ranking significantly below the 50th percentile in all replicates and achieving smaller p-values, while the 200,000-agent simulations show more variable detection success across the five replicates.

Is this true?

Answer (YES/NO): NO